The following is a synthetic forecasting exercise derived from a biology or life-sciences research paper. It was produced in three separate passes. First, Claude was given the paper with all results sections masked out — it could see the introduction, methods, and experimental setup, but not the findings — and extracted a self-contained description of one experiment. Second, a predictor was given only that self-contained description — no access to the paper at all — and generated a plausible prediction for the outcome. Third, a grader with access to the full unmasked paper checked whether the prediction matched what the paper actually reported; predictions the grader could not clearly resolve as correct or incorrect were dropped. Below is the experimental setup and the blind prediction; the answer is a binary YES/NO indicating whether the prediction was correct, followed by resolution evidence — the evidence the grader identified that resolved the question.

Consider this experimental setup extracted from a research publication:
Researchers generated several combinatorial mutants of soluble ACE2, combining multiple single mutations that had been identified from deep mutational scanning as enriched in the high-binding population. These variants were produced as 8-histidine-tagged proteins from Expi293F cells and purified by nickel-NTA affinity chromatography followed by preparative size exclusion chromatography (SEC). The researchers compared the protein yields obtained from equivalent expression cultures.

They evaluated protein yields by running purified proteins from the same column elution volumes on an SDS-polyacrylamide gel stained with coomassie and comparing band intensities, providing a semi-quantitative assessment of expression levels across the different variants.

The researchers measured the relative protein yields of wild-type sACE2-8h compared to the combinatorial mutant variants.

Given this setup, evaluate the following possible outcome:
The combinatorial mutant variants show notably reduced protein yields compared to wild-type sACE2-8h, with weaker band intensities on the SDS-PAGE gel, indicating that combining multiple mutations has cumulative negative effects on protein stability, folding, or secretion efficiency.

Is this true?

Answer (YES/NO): YES